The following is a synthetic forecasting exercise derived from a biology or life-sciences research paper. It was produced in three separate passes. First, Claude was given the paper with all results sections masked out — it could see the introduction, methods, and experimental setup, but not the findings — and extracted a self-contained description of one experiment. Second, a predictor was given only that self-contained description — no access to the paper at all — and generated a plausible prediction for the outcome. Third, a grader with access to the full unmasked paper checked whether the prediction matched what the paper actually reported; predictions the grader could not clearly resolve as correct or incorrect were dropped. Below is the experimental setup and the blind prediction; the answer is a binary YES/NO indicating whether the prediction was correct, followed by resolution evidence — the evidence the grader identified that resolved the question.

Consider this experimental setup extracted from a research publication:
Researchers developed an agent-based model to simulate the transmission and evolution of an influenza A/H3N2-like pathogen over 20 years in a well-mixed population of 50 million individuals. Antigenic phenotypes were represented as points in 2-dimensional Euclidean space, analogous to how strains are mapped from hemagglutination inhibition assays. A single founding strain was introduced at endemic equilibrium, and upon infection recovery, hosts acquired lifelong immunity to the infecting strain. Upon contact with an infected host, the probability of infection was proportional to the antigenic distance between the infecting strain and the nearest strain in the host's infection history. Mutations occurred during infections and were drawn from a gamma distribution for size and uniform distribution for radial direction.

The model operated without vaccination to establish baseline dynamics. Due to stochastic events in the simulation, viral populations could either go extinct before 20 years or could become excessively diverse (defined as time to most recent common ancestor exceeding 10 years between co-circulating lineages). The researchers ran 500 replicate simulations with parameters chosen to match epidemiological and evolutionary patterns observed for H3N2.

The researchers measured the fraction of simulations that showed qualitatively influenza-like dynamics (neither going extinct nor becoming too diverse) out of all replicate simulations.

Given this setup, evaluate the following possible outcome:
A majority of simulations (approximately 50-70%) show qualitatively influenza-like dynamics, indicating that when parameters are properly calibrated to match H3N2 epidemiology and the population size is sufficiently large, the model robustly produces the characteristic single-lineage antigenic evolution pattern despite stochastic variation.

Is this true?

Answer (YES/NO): YES